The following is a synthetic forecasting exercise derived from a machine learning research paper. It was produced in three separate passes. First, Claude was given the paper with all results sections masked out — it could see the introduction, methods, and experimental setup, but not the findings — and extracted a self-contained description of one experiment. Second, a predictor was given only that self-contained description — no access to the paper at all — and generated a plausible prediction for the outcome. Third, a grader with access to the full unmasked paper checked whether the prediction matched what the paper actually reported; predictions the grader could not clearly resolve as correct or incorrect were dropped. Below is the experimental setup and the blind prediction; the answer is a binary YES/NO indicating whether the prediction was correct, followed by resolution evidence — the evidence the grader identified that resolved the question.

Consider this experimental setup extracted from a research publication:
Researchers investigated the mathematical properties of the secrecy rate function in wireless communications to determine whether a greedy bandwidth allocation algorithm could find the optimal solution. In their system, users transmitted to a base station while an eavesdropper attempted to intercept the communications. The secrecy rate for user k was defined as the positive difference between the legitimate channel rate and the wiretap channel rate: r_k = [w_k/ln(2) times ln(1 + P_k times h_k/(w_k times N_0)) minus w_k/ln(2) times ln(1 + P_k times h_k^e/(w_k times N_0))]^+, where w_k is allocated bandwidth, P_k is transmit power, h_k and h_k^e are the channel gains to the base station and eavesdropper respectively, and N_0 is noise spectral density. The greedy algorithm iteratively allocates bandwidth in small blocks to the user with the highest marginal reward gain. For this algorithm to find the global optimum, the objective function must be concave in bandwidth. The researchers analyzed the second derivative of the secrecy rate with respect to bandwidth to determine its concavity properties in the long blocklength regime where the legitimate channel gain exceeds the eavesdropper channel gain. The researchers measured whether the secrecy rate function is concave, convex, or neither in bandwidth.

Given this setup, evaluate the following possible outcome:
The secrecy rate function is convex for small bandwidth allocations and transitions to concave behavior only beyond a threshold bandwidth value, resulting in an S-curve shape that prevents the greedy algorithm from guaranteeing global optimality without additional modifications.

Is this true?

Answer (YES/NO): NO